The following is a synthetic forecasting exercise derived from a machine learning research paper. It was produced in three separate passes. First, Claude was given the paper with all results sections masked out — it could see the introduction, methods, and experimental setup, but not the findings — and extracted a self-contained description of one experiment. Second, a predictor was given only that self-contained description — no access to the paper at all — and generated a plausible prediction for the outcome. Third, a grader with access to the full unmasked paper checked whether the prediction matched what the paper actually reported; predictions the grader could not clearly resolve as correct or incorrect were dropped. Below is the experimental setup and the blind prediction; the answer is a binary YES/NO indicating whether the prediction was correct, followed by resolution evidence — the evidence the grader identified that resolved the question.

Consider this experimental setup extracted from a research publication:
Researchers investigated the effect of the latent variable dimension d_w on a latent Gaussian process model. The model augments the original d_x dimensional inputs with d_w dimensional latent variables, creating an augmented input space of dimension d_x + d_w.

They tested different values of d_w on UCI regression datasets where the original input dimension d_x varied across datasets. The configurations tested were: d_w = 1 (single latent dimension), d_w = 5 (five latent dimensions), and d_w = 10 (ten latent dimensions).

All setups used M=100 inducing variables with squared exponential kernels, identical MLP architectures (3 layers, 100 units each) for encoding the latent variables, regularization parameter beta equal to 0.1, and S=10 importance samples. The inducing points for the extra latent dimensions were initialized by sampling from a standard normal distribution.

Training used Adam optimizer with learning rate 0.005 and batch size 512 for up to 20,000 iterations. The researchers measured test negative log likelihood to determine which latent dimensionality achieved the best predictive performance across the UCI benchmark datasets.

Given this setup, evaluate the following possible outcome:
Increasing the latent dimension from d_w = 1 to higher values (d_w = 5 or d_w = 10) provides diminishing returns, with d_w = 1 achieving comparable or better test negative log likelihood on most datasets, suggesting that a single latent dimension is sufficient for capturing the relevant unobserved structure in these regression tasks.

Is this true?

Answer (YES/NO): NO